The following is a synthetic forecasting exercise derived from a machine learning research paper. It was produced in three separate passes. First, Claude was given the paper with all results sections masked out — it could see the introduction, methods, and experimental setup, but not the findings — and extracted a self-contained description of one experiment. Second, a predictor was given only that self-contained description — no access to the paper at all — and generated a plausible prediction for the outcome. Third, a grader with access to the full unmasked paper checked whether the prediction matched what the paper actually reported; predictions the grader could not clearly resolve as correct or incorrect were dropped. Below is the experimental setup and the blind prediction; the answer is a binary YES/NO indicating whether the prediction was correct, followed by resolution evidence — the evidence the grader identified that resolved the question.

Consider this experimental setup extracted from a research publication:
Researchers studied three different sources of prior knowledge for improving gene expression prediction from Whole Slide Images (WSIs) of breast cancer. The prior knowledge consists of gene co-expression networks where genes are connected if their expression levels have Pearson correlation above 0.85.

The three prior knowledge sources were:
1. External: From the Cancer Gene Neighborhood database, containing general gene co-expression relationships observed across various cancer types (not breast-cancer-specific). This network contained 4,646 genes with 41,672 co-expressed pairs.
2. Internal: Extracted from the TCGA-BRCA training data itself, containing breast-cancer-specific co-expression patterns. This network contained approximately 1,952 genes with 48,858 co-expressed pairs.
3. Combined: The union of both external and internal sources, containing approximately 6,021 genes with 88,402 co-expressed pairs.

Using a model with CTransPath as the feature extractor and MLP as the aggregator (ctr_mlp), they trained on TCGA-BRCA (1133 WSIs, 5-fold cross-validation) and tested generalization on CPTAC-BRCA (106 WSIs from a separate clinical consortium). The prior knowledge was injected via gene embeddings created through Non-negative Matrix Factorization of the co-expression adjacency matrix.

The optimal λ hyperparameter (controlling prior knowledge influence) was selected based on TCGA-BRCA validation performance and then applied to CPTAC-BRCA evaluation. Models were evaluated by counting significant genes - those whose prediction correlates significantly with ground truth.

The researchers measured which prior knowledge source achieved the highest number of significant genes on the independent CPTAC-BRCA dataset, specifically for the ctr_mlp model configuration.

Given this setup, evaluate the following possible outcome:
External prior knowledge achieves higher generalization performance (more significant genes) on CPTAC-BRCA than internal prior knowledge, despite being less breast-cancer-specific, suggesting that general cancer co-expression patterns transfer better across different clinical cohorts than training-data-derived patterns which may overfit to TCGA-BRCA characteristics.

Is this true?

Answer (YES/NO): NO